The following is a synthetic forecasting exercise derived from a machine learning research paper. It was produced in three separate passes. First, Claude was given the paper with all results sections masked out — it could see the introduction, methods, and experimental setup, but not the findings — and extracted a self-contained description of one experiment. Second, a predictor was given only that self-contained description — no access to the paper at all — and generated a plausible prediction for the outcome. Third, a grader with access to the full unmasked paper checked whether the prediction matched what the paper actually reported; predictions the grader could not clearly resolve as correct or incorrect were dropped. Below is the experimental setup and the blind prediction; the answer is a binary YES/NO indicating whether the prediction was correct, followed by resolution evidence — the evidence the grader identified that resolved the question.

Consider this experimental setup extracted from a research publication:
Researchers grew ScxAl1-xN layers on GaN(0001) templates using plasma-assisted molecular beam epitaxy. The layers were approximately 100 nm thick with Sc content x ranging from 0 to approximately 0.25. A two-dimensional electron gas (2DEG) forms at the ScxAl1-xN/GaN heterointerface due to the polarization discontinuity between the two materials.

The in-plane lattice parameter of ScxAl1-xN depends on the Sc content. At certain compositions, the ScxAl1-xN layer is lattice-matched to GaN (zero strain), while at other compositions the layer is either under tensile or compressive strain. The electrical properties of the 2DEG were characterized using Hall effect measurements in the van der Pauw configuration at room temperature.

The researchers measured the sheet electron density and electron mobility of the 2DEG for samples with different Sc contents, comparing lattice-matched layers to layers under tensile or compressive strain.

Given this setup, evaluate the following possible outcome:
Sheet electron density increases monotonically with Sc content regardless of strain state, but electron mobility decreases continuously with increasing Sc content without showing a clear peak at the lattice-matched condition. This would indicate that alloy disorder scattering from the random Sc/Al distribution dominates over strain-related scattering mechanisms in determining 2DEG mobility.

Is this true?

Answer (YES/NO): NO